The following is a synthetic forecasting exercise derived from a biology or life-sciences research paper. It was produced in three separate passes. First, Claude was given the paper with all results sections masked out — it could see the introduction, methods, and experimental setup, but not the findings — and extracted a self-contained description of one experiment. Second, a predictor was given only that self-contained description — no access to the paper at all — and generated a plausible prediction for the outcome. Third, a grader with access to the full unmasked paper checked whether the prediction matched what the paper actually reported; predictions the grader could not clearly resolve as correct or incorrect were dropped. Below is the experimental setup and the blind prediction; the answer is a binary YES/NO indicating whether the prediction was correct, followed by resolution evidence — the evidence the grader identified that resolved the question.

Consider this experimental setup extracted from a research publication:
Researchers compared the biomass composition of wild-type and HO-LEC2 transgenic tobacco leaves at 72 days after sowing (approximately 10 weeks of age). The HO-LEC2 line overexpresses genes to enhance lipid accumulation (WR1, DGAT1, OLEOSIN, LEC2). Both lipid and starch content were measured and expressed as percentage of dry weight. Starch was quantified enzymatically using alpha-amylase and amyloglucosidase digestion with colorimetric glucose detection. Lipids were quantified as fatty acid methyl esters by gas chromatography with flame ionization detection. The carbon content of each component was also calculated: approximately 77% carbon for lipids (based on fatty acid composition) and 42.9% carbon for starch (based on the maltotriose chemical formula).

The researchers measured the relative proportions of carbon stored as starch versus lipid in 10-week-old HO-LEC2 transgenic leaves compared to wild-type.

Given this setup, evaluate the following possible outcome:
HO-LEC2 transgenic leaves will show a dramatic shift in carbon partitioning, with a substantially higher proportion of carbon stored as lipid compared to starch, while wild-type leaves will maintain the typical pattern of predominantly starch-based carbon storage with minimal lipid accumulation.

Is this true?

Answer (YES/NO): YES